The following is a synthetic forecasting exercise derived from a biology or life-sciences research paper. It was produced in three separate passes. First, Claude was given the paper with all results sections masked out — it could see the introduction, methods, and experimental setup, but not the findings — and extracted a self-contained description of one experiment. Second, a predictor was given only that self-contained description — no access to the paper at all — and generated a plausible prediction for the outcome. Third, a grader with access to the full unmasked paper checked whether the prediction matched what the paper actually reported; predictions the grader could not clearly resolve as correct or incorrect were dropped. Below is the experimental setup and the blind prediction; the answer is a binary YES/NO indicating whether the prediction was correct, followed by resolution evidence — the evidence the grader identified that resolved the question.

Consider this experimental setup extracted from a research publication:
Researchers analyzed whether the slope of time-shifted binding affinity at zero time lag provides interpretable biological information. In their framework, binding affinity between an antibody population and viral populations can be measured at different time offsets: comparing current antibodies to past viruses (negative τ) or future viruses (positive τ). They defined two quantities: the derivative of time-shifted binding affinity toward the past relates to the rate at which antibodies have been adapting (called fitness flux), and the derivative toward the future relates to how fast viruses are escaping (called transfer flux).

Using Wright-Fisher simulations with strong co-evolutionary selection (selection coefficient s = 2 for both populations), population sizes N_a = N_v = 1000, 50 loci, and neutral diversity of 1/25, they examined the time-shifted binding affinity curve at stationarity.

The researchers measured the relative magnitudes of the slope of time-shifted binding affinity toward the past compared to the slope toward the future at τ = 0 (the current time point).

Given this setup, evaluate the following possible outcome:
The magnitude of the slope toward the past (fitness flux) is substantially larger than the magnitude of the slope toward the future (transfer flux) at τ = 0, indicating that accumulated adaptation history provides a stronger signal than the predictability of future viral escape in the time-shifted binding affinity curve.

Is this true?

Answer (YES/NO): NO